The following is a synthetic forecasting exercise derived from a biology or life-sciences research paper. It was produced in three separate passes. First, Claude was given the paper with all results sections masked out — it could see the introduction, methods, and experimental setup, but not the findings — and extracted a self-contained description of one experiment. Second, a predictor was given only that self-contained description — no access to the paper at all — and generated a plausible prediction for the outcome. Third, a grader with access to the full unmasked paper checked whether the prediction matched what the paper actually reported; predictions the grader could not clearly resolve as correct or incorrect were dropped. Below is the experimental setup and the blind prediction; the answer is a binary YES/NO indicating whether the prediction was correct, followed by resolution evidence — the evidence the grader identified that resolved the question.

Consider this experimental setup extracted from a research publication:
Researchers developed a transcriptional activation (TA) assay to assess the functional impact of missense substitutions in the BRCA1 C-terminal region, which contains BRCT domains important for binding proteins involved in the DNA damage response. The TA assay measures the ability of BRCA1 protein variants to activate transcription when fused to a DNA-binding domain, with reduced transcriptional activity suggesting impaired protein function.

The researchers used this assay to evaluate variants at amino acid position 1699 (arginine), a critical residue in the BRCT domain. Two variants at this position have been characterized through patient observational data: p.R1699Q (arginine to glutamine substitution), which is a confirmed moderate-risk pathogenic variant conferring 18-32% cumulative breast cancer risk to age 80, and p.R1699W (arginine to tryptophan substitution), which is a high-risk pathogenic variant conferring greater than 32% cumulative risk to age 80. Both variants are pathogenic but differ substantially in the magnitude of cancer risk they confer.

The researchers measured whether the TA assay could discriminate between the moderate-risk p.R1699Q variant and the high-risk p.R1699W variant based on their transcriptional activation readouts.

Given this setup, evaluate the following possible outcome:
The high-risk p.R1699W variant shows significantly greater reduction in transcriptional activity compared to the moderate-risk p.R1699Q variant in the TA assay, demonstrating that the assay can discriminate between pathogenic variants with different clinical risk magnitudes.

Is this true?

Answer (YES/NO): NO